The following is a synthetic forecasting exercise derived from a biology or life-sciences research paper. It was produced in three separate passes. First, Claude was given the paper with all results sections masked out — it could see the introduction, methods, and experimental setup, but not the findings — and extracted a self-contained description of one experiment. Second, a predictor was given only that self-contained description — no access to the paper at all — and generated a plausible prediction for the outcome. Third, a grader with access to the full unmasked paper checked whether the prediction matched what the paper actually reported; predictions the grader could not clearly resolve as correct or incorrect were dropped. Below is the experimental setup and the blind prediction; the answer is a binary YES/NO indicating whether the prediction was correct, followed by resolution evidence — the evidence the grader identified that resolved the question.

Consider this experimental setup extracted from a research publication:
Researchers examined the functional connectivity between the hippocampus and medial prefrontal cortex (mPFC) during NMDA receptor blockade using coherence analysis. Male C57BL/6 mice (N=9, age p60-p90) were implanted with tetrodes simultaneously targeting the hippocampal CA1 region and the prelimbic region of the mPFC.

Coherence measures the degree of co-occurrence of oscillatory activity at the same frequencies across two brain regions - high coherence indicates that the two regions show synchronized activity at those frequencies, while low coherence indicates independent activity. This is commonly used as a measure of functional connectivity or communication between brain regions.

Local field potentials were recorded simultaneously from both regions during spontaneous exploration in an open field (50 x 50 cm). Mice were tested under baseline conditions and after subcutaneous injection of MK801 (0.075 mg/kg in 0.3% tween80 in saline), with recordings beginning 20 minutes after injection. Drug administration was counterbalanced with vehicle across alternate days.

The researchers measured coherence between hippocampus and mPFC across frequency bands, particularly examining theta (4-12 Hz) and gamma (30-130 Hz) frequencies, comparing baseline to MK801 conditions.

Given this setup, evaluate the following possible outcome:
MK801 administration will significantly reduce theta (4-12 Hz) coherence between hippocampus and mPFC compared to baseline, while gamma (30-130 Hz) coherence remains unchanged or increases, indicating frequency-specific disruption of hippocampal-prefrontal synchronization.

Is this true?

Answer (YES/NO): NO